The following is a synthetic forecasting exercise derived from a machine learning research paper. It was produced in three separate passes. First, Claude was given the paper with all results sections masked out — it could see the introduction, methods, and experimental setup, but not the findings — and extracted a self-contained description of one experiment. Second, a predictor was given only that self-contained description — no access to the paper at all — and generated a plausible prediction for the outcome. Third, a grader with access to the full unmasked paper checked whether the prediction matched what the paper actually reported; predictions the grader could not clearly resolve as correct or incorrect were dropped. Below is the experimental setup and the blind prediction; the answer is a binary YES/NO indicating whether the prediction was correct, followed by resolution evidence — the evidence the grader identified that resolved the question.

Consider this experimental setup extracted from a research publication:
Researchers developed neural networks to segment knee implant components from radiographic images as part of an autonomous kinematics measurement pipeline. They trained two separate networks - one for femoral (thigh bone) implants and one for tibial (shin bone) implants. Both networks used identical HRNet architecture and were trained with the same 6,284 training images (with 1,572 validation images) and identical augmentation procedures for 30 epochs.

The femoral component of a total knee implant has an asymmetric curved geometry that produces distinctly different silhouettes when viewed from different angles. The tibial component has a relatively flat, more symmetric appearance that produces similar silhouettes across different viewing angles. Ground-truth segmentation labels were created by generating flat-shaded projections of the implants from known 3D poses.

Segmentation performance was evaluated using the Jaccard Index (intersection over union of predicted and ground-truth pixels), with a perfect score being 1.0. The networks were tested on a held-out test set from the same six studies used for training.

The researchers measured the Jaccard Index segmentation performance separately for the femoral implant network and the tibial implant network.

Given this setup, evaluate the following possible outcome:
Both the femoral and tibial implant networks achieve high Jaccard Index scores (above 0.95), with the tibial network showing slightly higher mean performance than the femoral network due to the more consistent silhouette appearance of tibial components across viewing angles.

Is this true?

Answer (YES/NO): NO